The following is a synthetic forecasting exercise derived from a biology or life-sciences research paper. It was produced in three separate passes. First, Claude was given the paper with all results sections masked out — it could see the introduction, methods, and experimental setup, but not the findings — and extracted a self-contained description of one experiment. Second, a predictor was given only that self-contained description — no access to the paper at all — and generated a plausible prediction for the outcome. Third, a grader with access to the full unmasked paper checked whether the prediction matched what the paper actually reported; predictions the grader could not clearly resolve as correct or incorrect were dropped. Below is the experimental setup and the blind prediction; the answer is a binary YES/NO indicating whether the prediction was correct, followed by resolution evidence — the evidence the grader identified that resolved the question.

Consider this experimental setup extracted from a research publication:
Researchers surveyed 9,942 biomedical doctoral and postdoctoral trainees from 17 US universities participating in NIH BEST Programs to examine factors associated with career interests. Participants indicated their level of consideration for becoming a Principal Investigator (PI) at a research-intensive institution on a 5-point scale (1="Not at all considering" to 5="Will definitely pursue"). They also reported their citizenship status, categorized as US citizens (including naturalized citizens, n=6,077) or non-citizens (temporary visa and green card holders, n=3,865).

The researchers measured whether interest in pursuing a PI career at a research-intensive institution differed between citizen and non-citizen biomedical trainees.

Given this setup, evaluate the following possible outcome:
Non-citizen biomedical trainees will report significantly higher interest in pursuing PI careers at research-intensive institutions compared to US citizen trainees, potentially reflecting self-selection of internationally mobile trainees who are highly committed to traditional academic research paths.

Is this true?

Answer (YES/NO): YES